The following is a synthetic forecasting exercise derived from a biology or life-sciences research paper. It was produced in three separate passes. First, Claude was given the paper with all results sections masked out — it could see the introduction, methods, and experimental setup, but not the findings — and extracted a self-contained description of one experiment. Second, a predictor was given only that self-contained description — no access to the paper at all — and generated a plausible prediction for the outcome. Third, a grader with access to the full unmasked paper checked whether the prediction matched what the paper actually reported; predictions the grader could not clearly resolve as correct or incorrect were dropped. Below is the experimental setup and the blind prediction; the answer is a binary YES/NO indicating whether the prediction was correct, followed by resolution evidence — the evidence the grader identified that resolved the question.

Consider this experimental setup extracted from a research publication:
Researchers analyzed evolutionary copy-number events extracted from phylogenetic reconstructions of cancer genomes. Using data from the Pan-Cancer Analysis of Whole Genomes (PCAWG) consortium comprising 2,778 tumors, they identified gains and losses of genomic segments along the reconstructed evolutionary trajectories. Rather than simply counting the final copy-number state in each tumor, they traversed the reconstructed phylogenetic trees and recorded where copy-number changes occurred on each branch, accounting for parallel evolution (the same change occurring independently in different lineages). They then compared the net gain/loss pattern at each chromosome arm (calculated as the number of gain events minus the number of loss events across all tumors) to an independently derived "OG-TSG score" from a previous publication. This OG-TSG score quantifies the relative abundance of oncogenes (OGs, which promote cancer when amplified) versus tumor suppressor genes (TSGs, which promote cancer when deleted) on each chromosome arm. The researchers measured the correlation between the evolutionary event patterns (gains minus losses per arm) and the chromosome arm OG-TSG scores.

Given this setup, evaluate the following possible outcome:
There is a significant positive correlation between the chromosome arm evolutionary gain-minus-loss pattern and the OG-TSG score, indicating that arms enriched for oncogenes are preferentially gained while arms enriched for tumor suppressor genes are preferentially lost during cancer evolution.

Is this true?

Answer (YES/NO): YES